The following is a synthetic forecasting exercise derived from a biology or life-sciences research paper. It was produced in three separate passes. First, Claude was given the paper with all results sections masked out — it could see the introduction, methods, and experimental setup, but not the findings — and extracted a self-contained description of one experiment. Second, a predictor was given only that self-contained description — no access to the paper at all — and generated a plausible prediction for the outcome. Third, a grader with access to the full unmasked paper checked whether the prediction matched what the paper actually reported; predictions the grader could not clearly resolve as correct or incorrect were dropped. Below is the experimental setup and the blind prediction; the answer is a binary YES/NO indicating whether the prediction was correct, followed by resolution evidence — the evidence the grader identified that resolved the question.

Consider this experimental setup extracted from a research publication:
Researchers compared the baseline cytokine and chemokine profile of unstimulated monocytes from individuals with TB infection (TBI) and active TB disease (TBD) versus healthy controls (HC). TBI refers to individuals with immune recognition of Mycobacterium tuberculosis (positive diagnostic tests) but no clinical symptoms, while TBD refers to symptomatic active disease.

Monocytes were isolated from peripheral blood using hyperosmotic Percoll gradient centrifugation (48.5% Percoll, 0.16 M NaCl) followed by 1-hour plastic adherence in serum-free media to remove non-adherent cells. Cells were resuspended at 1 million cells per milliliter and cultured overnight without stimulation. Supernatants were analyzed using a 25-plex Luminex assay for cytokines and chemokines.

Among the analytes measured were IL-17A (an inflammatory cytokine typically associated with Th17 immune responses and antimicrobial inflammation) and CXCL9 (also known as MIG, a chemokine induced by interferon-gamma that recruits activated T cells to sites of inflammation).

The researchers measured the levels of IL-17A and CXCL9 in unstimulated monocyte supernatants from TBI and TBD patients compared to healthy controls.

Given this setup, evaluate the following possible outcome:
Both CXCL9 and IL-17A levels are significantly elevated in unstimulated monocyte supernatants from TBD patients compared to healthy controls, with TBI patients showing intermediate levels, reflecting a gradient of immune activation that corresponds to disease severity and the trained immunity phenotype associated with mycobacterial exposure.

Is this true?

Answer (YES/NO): NO